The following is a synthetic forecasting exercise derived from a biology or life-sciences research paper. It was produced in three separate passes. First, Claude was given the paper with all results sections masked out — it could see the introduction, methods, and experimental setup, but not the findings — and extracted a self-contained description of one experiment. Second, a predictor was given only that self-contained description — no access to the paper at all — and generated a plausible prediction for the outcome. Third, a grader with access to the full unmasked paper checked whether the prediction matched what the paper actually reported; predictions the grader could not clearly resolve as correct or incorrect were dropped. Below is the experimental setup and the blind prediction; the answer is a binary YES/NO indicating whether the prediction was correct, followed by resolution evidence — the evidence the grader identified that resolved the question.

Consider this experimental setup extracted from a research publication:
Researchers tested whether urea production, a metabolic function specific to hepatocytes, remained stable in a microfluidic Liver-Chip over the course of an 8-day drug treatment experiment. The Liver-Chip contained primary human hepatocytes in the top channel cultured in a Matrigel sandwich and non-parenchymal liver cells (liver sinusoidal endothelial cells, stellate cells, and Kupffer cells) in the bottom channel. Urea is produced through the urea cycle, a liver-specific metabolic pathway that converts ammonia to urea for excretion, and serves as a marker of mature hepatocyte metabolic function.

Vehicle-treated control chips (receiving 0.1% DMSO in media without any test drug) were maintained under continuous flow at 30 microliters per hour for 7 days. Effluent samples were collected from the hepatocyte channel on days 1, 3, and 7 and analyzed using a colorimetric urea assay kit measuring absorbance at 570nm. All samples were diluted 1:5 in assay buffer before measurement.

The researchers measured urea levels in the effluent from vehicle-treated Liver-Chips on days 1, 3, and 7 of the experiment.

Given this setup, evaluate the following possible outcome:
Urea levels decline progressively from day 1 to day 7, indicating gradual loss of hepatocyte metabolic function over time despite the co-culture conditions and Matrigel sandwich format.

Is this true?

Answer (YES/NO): NO